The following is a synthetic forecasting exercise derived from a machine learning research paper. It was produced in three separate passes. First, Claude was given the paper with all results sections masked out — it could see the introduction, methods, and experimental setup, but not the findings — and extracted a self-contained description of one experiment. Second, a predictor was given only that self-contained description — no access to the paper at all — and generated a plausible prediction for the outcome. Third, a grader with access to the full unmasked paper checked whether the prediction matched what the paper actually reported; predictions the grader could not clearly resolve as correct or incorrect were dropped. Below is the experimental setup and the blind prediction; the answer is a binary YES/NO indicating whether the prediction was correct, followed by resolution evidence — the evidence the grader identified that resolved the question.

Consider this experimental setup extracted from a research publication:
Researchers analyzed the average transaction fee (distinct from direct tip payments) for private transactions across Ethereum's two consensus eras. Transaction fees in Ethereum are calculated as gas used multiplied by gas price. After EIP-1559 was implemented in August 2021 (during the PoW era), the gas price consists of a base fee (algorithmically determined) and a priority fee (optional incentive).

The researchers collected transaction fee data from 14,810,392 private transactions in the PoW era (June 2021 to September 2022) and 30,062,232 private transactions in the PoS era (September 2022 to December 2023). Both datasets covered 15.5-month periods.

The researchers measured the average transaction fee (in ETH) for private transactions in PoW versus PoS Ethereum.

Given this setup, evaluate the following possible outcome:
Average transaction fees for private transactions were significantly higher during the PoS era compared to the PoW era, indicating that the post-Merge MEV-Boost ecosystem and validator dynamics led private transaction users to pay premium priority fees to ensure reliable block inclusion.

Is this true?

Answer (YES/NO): NO